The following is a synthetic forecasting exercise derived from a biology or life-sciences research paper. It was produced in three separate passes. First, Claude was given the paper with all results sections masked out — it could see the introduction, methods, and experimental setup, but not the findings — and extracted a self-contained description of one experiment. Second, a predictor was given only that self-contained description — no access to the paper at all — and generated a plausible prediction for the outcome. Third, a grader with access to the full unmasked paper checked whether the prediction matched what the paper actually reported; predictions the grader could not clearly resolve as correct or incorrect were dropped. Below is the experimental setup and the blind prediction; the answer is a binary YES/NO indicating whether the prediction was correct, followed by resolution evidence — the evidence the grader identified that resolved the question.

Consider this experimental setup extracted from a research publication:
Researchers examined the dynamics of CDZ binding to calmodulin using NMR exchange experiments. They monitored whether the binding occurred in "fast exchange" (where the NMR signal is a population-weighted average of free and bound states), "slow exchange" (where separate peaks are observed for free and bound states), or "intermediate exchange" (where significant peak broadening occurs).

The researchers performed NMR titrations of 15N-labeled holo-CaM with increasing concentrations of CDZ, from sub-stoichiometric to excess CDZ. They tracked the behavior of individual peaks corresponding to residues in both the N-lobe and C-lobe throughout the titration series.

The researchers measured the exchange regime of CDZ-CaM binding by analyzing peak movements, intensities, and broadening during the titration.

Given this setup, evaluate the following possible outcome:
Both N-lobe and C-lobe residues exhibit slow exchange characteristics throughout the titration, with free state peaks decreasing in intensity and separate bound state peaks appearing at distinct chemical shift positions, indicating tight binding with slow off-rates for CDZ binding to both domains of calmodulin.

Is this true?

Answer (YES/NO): YES